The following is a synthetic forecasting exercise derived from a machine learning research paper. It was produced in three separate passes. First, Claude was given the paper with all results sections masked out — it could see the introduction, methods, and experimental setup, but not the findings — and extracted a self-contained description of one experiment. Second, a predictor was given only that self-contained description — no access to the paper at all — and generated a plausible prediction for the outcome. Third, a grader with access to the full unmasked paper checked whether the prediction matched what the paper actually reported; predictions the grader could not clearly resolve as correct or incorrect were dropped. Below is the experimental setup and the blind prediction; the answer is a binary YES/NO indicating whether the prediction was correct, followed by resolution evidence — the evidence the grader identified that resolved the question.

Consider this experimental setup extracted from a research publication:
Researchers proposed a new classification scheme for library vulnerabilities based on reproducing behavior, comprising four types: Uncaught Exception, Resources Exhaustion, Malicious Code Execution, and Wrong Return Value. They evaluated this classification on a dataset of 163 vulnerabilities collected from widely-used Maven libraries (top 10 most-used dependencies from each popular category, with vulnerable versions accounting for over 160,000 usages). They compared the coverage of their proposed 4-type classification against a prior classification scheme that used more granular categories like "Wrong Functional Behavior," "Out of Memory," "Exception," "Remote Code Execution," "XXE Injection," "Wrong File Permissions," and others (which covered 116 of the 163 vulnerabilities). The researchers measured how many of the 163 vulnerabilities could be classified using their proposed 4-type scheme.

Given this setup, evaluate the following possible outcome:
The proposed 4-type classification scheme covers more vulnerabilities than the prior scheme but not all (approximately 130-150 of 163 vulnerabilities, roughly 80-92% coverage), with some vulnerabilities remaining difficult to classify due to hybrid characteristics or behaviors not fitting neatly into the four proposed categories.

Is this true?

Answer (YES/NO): NO